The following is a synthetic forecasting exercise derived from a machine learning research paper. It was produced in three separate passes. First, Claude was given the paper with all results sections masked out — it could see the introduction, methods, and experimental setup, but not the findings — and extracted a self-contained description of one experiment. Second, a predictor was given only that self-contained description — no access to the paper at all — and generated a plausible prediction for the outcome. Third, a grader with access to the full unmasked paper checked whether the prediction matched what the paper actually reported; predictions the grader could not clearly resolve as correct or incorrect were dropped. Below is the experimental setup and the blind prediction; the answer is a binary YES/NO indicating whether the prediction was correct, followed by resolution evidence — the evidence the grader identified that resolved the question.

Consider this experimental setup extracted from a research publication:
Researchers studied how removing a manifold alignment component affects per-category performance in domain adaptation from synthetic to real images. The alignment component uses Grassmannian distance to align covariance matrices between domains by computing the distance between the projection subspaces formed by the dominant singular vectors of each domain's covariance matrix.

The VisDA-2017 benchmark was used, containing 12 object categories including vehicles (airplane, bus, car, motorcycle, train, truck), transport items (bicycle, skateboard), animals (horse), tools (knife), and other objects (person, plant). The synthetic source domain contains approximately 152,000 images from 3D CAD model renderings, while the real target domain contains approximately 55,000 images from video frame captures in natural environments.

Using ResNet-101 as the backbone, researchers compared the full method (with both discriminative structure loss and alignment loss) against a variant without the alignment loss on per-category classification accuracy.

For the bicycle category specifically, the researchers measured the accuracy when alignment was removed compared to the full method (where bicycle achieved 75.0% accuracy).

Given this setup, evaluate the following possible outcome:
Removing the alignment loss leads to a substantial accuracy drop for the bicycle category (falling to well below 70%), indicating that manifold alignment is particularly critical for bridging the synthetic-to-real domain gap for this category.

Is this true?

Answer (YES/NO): YES